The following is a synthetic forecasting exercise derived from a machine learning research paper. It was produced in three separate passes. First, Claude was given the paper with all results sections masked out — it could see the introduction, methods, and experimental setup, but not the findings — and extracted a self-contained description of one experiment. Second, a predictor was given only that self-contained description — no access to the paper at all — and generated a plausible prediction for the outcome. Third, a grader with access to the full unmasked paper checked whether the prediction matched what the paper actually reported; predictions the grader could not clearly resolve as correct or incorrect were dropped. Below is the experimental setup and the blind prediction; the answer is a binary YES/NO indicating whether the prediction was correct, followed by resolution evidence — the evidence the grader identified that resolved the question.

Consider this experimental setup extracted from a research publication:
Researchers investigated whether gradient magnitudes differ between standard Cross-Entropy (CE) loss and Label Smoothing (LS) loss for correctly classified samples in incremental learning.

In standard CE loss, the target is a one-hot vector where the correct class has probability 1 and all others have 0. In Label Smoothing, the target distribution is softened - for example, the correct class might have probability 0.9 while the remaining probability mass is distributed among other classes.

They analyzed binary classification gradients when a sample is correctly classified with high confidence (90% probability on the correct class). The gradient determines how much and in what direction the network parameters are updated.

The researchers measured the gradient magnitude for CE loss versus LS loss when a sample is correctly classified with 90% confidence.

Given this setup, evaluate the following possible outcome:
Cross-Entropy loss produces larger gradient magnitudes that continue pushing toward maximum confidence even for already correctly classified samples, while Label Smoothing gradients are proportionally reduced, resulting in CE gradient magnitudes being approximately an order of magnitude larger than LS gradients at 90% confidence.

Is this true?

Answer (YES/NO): NO